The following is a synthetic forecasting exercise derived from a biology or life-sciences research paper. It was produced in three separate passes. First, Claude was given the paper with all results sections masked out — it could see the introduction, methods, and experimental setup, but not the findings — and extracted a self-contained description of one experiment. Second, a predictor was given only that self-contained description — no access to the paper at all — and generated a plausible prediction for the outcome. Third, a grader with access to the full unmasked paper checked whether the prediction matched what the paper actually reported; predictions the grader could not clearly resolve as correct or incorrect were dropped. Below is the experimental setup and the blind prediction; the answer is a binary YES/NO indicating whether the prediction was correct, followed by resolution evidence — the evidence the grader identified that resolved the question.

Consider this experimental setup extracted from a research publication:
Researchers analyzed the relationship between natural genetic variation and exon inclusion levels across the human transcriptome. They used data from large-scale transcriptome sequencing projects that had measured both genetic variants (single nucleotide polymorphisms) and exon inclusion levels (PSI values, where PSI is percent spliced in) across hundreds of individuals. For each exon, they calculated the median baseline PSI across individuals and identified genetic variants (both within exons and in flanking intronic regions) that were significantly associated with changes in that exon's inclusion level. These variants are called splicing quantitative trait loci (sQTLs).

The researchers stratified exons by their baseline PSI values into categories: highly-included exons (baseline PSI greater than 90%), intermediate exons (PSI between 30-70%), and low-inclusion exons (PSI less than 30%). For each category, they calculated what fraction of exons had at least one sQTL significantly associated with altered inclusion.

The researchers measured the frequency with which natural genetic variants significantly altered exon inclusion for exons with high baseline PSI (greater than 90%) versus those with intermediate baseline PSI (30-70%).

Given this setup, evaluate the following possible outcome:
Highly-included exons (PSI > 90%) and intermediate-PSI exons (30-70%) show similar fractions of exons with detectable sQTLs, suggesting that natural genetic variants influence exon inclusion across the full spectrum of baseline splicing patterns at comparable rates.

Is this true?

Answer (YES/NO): NO